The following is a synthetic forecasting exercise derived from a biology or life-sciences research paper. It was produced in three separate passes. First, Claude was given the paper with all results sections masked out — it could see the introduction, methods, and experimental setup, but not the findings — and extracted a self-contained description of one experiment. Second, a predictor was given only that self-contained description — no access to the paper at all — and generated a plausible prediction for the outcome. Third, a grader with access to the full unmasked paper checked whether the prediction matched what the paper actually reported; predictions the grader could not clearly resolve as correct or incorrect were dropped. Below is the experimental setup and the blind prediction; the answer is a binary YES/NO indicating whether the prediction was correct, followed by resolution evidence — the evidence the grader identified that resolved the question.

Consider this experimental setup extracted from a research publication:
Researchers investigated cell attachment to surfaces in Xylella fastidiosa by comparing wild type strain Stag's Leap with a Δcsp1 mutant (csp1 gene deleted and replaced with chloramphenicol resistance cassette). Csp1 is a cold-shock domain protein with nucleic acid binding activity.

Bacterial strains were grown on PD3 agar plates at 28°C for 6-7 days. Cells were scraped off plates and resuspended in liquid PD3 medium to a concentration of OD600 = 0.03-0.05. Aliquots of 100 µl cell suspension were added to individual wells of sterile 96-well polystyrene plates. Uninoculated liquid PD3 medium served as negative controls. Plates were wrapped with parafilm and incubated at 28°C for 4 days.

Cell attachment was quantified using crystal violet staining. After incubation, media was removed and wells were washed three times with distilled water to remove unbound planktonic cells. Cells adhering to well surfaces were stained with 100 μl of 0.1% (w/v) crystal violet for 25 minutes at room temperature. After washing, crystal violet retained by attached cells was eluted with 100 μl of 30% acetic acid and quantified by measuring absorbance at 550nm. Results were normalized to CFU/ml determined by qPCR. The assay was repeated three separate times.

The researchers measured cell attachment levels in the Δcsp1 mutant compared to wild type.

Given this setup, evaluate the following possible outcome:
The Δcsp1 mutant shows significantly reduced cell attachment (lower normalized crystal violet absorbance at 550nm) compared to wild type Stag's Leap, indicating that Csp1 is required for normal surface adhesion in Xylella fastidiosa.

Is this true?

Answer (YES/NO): YES